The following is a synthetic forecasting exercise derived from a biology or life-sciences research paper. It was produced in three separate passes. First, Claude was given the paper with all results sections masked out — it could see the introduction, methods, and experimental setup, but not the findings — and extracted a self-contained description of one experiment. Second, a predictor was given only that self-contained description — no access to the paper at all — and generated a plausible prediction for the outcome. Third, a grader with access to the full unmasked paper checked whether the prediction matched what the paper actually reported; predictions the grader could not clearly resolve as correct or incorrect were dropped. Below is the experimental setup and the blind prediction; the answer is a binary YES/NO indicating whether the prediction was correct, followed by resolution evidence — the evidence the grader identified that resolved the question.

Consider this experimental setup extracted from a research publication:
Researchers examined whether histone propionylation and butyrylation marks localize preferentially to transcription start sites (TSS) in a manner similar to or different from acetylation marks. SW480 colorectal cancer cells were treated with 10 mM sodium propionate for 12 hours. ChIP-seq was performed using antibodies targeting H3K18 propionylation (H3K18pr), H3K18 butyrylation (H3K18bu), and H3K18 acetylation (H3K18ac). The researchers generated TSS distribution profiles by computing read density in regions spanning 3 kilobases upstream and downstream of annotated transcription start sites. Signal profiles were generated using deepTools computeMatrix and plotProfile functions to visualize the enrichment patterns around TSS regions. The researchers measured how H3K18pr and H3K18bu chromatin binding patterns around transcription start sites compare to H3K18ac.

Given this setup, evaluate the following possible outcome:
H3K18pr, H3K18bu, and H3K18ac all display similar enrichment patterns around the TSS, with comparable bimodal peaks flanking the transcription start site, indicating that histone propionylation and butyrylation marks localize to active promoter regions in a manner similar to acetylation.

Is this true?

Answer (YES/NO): NO